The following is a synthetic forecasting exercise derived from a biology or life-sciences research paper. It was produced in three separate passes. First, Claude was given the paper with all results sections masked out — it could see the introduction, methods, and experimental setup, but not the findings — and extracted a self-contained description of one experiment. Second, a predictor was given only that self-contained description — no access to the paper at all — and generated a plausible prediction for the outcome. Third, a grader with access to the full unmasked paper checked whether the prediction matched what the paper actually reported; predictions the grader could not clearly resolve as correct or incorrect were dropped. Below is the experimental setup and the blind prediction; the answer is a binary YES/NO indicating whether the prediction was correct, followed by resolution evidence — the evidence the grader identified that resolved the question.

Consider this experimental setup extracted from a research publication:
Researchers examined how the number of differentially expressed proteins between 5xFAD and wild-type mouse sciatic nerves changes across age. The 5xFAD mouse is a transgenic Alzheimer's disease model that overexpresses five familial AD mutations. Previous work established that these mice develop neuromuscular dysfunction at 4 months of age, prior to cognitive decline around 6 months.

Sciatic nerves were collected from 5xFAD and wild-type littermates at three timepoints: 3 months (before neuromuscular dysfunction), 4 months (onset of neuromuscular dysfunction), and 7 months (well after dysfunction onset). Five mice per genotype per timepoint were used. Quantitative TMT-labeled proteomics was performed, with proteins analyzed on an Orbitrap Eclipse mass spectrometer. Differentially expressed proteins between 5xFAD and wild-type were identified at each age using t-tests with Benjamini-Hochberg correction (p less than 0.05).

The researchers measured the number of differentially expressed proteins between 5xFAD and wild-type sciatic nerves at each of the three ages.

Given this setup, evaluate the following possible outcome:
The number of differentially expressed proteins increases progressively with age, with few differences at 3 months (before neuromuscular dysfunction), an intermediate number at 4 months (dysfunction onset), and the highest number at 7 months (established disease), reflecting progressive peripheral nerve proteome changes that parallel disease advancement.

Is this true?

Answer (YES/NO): NO